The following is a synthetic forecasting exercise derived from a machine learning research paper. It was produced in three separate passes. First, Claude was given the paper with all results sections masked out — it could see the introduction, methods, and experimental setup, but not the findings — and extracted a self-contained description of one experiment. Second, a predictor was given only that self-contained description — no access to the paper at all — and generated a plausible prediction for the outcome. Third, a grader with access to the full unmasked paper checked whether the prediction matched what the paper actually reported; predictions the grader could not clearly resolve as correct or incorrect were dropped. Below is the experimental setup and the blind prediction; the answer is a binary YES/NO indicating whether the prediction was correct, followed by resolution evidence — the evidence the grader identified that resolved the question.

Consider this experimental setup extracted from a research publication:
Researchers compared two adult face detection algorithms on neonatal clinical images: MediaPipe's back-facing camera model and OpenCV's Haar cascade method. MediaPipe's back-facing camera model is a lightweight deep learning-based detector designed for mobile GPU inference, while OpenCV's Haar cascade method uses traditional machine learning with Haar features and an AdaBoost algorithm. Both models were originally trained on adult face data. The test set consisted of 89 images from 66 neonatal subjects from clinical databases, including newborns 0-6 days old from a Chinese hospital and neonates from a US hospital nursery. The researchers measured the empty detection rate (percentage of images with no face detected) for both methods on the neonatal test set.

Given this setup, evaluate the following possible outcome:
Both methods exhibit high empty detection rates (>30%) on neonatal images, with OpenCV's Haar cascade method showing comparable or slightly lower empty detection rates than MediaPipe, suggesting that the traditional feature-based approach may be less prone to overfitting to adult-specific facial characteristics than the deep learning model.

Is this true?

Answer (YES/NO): NO